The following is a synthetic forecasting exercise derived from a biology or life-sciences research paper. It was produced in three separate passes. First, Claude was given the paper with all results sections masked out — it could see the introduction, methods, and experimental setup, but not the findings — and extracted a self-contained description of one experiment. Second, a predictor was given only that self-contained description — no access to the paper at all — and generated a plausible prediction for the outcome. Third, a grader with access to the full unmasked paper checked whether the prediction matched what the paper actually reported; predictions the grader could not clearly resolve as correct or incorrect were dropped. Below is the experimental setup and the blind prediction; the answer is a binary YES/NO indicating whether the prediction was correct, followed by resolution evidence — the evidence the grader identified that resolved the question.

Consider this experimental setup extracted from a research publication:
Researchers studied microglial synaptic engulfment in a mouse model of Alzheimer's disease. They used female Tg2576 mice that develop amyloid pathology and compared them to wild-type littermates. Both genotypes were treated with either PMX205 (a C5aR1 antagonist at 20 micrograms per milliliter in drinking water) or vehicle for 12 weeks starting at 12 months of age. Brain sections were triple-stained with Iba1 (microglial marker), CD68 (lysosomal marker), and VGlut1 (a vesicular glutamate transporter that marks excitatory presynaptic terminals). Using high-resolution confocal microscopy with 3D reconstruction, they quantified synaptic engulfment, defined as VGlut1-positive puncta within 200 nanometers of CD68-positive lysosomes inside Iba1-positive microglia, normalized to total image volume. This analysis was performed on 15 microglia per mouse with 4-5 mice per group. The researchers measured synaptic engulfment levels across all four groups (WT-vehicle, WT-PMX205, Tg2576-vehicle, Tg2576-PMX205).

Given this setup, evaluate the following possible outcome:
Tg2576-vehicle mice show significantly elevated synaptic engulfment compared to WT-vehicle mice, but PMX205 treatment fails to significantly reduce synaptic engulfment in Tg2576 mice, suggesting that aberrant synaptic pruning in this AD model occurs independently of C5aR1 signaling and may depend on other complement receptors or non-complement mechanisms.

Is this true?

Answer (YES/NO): NO